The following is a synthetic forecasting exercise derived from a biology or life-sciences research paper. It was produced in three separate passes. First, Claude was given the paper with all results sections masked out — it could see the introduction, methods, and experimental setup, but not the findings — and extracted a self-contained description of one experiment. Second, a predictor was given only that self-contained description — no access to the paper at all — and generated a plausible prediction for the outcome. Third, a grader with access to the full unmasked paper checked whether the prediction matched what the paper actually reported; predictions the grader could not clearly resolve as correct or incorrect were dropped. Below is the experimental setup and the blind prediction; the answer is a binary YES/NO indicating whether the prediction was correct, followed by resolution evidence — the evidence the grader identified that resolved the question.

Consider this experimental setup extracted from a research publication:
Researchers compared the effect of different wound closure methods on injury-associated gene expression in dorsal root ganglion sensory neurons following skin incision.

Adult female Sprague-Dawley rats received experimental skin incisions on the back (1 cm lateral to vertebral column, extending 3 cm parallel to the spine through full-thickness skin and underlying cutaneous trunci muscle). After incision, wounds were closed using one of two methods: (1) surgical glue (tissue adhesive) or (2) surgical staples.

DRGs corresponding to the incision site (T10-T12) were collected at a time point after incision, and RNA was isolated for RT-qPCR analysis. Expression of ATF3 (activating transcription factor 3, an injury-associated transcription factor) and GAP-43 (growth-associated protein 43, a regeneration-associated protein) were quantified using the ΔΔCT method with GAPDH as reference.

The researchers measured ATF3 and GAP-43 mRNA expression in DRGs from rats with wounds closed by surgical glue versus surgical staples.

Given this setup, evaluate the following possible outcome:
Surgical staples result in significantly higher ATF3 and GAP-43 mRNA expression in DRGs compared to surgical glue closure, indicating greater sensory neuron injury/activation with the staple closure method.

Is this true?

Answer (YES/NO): YES